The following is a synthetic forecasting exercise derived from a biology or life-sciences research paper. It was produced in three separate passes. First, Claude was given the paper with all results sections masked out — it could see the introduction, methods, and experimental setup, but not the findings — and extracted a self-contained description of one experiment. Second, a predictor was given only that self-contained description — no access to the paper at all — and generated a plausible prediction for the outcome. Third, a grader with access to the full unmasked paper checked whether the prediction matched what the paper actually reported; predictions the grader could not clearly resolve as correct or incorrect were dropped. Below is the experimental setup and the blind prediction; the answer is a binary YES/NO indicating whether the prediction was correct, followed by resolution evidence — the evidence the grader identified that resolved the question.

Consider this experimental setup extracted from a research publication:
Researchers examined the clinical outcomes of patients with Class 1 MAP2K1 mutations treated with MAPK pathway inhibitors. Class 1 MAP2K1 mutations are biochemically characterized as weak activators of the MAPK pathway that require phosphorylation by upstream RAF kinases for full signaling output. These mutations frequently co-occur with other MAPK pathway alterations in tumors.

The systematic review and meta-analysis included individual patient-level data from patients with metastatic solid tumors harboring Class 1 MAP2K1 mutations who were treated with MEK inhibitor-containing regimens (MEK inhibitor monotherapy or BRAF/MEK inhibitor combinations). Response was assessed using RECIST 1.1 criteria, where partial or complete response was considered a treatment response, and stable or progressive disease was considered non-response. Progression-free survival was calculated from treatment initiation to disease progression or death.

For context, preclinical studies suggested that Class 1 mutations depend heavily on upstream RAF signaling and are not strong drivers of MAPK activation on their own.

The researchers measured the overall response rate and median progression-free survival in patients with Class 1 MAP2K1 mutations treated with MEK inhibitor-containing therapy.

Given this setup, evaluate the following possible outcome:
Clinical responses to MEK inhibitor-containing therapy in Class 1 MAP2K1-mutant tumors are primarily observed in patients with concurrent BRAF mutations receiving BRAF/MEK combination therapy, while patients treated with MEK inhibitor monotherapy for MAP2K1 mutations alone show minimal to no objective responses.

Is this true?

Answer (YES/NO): NO